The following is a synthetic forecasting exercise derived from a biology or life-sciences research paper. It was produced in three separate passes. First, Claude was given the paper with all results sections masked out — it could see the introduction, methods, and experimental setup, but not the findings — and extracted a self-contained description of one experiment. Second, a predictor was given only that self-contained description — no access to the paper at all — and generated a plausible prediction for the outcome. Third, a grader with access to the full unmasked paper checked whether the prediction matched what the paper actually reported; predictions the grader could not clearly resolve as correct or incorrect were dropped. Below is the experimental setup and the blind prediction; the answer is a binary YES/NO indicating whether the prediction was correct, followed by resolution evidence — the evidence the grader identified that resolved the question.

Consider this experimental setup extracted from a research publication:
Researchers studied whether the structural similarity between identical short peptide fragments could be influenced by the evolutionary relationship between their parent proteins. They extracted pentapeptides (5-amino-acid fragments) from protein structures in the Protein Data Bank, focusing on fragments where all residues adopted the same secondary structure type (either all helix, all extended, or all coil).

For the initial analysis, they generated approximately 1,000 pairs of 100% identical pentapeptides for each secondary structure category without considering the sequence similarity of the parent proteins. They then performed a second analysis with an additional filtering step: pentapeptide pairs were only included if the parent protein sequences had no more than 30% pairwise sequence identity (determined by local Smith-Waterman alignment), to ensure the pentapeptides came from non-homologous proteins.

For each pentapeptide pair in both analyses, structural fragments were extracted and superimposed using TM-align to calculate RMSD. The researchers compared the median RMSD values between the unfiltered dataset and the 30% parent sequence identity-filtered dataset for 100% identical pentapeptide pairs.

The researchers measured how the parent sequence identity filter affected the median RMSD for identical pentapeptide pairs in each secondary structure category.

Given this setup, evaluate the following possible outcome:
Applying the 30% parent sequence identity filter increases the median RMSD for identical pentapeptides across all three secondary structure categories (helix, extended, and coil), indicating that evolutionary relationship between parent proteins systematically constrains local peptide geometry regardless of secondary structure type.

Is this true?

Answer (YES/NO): YES